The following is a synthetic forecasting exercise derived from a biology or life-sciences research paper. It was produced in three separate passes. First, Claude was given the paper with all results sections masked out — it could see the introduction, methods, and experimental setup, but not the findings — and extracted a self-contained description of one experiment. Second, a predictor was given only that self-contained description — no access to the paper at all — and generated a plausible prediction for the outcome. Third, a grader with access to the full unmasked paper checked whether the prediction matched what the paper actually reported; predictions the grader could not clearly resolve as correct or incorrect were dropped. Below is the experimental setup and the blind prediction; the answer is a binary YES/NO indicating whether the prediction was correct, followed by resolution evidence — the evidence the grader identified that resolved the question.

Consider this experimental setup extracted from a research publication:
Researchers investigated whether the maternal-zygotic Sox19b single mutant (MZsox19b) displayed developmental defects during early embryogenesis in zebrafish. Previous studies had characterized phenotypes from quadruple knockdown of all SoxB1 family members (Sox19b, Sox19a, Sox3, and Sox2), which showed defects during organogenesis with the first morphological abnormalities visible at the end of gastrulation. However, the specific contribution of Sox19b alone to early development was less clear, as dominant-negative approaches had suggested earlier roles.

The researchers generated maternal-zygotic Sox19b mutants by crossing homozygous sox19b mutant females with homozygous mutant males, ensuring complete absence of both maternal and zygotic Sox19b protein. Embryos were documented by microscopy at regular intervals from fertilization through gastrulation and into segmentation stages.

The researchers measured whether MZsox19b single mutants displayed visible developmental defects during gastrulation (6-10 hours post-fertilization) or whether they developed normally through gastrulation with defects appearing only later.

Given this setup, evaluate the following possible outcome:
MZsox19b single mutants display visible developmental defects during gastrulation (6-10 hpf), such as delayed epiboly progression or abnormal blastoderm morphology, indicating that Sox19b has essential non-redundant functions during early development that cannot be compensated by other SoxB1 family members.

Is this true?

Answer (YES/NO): NO